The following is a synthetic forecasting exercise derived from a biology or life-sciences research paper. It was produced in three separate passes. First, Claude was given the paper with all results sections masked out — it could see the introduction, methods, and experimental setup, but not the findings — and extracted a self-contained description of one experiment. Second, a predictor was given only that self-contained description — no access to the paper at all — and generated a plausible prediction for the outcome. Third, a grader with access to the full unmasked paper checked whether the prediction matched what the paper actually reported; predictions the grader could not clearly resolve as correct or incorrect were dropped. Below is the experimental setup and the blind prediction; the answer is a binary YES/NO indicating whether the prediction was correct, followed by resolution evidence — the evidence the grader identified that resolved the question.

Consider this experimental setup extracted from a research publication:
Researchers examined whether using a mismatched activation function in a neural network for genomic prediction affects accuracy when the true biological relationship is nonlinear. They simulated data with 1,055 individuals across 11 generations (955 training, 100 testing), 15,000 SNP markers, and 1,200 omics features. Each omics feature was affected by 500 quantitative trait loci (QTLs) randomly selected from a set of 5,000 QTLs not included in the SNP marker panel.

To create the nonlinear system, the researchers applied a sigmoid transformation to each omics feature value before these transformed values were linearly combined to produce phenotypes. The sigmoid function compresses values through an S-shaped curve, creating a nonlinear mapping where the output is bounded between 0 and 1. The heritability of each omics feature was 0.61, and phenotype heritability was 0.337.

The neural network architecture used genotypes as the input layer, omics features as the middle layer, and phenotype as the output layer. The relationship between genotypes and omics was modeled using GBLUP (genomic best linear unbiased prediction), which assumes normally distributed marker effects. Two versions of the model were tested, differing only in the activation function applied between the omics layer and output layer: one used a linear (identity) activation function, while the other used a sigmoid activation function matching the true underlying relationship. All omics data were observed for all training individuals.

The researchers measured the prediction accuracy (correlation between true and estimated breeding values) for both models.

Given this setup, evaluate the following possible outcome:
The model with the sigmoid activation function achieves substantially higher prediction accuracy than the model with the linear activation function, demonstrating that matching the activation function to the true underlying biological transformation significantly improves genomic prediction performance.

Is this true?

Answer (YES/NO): YES